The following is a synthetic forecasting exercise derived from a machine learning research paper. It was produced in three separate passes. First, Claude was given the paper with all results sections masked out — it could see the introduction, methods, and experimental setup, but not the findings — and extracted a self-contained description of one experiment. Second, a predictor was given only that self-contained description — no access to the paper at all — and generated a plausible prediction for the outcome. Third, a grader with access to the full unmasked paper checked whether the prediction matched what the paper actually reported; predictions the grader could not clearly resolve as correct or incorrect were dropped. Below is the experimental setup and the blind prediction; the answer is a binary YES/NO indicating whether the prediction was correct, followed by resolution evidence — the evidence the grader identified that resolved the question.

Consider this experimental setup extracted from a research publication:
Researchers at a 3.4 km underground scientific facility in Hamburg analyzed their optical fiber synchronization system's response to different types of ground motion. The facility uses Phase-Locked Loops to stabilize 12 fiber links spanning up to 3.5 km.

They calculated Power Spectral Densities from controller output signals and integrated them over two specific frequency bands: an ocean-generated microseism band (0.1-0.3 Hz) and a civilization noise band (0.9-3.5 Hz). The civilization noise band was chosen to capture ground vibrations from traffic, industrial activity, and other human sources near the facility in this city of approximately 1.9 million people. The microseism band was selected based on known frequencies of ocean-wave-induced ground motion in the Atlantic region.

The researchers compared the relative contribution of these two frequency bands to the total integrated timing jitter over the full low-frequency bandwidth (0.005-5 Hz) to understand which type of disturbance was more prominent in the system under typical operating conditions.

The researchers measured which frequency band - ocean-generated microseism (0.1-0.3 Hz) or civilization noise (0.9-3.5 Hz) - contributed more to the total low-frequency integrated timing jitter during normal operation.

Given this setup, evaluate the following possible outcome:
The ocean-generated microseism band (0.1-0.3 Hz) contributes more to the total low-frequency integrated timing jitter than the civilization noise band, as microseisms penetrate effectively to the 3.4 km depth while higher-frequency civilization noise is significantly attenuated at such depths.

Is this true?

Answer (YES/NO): YES